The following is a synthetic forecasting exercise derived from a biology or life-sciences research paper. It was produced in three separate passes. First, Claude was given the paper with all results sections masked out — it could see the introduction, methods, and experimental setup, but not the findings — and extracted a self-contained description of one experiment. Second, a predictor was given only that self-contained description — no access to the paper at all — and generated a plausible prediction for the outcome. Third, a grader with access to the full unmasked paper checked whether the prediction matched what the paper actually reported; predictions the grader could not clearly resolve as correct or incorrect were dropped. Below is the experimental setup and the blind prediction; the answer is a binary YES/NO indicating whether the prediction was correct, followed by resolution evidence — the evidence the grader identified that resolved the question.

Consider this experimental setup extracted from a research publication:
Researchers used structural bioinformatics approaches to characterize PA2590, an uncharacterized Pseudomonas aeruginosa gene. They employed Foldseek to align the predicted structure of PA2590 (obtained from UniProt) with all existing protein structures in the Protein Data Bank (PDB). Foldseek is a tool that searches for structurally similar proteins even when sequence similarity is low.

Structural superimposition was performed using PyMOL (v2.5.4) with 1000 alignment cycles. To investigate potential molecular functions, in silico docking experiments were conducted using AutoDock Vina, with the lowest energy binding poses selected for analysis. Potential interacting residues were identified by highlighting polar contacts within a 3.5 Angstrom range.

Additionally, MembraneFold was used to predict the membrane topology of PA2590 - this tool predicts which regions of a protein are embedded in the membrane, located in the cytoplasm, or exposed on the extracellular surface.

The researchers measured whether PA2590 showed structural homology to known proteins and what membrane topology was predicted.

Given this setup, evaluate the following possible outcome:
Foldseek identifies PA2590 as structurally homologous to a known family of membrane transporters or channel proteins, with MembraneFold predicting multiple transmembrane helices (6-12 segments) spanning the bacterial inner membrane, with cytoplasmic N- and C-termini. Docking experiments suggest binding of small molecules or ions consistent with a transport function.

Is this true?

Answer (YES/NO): NO